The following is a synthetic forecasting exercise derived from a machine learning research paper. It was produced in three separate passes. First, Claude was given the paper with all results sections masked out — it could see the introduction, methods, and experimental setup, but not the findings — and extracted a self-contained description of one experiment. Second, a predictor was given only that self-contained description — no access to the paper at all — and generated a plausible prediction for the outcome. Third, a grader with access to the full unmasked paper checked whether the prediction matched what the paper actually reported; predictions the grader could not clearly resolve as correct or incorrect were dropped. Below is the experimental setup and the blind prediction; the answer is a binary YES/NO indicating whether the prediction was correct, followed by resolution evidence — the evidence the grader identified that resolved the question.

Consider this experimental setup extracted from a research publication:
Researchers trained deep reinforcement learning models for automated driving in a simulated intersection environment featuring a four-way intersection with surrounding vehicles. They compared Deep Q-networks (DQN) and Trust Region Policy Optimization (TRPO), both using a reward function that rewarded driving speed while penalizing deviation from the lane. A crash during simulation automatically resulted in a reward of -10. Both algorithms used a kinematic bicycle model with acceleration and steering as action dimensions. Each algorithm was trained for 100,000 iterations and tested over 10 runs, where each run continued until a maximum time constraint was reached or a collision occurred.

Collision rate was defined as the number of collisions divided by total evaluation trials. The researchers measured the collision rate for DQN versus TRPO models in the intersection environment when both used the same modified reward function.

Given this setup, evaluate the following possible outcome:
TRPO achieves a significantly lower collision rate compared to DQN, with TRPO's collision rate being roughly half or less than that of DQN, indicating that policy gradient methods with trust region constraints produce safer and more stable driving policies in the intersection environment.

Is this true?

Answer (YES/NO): YES